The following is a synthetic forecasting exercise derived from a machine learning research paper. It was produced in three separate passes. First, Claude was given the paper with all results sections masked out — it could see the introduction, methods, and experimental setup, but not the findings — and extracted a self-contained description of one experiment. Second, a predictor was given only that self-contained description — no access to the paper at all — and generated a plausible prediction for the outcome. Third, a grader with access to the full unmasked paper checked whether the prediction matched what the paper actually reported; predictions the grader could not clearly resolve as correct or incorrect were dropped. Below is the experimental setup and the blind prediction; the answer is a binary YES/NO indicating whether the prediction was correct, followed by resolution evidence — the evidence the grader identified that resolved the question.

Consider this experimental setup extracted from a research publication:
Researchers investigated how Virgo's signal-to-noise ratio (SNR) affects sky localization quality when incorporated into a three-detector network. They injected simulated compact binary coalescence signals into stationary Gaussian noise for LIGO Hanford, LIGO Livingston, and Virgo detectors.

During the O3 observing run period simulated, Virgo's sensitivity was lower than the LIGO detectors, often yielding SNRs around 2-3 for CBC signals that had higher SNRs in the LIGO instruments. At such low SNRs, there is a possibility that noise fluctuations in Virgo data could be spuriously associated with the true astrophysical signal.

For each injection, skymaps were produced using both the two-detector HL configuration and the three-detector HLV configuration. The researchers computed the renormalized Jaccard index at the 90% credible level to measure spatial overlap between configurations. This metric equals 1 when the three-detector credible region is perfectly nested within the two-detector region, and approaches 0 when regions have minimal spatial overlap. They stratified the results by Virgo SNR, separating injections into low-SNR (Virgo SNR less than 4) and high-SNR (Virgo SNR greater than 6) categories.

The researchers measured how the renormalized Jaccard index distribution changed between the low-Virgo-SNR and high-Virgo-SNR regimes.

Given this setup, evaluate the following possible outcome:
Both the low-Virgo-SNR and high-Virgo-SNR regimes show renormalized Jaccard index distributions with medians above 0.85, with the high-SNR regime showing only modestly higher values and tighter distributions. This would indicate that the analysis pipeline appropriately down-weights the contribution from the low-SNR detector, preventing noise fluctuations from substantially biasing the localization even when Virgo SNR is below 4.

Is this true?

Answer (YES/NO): NO